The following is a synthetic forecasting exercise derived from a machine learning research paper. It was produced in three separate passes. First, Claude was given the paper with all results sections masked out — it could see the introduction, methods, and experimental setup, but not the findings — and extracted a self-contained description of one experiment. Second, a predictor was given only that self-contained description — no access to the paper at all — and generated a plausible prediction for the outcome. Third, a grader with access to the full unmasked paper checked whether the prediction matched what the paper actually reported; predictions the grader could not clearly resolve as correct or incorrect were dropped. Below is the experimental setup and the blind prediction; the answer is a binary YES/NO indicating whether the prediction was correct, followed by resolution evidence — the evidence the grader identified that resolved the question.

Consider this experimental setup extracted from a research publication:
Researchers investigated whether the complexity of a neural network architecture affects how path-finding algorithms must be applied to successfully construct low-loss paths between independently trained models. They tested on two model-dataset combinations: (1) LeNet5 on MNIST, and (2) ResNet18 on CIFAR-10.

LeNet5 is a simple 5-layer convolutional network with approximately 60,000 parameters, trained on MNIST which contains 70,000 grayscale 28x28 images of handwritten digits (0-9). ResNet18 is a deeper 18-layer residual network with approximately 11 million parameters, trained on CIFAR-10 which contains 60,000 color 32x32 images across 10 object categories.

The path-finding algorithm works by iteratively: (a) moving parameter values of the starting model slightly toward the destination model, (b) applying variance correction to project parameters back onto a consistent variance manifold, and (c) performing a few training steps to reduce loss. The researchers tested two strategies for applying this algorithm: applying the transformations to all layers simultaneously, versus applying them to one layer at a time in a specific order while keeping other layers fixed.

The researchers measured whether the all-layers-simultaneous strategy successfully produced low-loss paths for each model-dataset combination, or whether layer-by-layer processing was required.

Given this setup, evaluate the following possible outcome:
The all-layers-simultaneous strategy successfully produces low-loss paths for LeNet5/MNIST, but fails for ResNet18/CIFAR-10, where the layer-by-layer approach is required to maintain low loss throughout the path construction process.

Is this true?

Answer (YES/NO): YES